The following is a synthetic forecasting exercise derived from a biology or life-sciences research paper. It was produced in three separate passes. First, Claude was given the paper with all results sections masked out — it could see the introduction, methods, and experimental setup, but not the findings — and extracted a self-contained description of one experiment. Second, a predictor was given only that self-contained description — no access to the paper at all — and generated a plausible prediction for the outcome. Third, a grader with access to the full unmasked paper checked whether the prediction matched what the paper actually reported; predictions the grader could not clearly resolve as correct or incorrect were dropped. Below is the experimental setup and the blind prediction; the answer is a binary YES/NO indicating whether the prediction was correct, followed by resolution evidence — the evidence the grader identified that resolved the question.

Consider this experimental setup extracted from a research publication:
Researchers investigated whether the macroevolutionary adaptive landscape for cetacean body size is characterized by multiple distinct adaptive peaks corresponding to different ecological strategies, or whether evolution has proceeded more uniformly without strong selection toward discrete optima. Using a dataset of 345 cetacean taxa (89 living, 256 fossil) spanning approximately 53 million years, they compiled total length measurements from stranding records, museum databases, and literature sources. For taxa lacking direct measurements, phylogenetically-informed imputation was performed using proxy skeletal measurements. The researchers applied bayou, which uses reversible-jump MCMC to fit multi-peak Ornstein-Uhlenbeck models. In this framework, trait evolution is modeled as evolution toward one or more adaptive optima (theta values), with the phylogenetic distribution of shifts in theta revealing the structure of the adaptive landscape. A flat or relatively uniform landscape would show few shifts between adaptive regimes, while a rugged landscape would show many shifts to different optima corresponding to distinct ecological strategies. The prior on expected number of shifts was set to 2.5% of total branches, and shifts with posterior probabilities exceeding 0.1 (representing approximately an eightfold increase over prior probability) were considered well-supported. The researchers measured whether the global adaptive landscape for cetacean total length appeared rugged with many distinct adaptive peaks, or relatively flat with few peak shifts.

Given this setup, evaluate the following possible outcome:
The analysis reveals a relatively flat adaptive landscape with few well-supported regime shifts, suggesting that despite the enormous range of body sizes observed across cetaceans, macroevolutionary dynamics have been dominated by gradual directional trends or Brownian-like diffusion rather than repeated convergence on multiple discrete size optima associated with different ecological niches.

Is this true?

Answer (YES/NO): YES